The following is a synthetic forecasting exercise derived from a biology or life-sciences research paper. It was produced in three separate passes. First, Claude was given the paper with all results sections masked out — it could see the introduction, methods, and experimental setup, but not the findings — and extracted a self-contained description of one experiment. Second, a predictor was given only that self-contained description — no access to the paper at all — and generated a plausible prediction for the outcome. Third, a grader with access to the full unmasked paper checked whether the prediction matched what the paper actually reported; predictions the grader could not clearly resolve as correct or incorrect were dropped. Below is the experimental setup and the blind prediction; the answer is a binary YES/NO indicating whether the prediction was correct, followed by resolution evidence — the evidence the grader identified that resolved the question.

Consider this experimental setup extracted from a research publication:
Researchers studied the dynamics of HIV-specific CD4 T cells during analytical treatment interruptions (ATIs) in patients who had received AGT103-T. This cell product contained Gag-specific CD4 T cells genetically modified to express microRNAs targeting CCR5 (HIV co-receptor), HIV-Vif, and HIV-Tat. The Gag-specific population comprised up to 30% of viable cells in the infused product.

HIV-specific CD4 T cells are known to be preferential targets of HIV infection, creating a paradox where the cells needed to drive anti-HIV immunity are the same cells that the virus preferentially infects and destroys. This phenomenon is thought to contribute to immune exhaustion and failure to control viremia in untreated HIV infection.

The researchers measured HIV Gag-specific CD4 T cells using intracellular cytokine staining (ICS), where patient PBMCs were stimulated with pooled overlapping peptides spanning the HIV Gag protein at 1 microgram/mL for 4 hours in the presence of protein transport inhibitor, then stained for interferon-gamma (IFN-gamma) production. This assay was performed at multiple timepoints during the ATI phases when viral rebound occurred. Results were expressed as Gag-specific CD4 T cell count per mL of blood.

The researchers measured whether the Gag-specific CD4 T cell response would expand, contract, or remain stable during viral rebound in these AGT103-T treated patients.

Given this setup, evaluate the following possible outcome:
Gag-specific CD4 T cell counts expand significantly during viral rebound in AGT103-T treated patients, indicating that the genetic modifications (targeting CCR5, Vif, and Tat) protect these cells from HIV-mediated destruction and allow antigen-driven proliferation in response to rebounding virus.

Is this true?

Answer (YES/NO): NO